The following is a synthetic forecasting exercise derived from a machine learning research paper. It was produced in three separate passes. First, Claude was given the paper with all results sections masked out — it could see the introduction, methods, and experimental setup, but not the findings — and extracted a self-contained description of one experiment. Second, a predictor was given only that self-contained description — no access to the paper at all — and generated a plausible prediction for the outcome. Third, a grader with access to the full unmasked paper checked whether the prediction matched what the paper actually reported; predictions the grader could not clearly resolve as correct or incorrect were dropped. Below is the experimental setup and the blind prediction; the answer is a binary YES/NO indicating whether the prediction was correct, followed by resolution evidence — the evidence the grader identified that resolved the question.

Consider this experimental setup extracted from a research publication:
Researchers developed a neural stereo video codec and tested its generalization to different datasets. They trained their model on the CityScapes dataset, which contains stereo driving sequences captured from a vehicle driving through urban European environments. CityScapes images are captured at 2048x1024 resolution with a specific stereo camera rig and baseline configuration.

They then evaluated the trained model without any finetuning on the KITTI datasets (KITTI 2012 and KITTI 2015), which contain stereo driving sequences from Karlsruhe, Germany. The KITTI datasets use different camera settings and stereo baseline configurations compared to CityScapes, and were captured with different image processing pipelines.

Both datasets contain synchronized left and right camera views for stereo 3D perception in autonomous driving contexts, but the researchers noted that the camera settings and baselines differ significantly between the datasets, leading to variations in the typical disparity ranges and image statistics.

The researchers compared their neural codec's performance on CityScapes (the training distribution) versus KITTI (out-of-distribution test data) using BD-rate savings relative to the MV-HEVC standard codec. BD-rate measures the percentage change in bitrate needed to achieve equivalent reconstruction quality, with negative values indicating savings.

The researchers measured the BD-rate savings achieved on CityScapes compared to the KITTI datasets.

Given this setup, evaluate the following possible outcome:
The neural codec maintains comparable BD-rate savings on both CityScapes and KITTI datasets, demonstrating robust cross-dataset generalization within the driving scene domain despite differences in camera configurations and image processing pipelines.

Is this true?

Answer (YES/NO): NO